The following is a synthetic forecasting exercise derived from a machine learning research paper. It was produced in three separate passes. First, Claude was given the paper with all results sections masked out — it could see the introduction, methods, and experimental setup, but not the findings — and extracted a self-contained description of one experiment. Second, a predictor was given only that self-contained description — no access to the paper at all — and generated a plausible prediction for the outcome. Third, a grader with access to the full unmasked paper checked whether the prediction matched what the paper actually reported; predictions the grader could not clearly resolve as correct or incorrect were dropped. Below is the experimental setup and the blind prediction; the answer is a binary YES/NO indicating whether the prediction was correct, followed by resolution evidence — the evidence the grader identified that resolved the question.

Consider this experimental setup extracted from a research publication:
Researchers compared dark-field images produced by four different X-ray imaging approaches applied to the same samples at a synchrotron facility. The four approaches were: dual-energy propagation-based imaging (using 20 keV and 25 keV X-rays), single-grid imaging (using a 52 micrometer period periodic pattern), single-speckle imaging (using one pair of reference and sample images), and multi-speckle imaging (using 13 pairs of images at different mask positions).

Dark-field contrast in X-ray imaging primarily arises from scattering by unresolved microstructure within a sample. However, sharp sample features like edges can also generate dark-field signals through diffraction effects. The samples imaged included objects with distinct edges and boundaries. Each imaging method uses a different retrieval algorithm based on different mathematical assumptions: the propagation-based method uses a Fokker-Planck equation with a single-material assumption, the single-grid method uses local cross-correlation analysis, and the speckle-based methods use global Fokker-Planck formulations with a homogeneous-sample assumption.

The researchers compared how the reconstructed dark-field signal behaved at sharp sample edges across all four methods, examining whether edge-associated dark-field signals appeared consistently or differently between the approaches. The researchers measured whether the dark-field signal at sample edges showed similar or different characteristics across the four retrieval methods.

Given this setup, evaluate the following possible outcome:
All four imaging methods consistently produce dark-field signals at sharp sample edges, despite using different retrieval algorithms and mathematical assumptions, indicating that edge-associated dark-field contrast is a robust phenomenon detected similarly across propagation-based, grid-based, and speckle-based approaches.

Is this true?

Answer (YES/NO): NO